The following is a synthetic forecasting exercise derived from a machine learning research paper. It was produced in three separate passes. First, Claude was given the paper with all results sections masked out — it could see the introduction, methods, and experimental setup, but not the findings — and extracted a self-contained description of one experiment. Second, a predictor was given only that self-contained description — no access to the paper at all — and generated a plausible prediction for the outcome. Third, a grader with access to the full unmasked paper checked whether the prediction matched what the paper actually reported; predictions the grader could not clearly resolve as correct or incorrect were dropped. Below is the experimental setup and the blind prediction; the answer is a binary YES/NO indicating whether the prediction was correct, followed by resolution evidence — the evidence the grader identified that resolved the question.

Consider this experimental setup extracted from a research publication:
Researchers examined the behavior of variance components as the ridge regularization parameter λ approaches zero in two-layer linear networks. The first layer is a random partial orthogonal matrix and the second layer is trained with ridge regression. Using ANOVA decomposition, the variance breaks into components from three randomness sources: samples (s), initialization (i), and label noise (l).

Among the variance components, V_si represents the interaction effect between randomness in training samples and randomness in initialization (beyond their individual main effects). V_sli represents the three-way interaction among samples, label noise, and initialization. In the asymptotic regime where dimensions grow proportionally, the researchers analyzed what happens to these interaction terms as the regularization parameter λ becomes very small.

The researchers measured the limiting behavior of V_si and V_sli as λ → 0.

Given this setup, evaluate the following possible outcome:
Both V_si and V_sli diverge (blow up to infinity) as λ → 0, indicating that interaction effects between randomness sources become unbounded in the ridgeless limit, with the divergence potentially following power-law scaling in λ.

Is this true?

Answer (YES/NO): YES